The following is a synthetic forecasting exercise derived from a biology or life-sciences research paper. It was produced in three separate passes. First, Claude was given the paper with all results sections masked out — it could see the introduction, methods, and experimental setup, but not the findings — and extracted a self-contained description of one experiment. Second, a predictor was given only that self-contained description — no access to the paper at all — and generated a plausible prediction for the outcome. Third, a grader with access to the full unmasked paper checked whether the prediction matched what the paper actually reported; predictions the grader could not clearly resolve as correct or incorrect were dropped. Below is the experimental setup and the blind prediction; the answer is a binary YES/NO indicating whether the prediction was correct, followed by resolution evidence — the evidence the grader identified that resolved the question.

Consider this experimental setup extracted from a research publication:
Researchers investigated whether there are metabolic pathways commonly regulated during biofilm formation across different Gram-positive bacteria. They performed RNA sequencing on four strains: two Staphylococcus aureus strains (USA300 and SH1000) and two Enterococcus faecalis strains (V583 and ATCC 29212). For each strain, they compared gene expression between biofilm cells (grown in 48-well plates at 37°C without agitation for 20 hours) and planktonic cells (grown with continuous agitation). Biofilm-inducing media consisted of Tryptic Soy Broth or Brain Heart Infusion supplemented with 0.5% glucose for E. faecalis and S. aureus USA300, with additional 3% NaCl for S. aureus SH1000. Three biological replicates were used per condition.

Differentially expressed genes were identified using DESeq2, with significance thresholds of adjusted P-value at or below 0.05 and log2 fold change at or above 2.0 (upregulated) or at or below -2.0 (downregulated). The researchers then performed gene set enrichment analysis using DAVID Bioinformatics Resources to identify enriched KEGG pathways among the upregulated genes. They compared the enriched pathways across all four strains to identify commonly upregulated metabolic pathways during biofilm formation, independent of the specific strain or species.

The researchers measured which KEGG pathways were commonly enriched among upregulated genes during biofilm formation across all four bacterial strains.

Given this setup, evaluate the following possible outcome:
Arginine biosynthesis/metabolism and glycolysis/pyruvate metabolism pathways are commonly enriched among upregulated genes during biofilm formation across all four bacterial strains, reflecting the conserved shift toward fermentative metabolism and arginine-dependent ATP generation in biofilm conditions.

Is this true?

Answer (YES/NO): NO